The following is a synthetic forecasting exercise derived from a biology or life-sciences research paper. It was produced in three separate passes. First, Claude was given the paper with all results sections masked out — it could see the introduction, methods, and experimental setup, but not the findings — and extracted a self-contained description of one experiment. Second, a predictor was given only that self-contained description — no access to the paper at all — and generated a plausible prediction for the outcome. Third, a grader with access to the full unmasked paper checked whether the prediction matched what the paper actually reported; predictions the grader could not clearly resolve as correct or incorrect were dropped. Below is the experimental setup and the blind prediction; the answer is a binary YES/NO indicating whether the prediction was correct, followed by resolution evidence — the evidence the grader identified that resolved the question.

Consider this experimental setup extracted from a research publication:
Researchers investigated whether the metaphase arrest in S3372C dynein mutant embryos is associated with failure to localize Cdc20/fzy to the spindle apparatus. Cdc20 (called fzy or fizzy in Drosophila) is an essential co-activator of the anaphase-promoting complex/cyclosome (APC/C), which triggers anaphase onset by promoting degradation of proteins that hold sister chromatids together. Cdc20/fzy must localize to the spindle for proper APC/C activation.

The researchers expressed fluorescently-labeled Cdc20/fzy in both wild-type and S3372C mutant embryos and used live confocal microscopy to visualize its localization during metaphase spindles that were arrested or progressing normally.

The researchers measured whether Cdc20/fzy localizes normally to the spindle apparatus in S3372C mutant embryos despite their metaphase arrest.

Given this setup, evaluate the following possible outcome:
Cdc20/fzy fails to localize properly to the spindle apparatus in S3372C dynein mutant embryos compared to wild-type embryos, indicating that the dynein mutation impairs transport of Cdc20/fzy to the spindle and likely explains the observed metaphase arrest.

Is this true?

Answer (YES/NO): NO